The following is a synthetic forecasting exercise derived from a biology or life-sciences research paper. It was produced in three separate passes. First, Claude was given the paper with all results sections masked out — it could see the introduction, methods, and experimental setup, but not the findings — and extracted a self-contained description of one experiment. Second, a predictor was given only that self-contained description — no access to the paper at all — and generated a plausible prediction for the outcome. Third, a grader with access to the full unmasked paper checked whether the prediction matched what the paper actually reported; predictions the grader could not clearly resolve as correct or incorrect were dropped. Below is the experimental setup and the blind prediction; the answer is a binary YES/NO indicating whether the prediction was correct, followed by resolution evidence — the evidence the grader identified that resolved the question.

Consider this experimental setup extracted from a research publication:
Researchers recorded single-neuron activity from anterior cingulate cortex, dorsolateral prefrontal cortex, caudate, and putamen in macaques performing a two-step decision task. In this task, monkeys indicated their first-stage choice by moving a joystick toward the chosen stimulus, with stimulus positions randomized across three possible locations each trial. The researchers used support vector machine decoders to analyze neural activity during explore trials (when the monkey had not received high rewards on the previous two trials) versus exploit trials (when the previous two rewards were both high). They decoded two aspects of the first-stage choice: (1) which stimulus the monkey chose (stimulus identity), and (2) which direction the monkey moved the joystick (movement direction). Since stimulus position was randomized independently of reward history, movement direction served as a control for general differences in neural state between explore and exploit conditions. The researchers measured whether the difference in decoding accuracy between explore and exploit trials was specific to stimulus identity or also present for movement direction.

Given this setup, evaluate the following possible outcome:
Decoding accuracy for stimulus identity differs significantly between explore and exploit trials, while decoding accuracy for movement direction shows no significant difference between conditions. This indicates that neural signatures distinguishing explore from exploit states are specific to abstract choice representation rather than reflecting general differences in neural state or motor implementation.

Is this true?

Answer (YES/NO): YES